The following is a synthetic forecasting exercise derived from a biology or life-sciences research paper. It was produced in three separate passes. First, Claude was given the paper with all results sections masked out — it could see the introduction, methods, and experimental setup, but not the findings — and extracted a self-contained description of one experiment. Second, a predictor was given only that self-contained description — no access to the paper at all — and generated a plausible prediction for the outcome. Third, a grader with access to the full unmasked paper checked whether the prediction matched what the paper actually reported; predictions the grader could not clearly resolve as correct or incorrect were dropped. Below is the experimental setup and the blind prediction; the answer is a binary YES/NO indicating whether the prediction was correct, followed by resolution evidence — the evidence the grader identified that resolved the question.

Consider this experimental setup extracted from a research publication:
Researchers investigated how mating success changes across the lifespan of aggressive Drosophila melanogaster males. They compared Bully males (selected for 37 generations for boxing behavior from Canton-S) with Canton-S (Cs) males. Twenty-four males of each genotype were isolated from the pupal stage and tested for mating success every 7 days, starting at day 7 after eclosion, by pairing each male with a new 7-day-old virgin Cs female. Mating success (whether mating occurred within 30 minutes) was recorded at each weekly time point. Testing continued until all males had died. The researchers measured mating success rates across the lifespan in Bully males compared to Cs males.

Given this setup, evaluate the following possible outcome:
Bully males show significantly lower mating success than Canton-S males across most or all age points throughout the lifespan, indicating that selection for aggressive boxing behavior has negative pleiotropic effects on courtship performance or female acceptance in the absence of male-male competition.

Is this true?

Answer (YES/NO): NO